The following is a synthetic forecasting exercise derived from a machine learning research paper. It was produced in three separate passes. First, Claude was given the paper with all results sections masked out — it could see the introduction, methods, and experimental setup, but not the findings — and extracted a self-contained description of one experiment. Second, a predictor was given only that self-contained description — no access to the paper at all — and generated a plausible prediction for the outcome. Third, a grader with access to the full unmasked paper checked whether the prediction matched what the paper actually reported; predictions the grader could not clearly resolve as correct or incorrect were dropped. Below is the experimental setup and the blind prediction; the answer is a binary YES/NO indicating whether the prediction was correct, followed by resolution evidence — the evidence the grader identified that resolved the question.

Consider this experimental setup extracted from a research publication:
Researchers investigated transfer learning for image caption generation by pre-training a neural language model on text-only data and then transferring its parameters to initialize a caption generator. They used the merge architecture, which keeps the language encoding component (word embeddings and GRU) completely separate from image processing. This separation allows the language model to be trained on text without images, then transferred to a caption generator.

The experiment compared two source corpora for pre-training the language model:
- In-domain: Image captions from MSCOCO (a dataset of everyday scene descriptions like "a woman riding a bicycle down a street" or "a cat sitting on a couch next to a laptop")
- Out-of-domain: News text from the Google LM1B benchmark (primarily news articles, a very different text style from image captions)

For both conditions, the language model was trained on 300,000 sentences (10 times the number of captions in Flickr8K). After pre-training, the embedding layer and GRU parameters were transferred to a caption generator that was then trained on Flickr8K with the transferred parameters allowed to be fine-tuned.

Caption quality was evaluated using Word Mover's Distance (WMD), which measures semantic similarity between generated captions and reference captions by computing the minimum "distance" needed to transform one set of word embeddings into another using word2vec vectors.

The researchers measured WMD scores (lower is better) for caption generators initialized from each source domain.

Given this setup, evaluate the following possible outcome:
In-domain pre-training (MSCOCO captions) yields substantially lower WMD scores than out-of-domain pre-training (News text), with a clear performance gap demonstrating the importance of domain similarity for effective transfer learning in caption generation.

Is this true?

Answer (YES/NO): NO